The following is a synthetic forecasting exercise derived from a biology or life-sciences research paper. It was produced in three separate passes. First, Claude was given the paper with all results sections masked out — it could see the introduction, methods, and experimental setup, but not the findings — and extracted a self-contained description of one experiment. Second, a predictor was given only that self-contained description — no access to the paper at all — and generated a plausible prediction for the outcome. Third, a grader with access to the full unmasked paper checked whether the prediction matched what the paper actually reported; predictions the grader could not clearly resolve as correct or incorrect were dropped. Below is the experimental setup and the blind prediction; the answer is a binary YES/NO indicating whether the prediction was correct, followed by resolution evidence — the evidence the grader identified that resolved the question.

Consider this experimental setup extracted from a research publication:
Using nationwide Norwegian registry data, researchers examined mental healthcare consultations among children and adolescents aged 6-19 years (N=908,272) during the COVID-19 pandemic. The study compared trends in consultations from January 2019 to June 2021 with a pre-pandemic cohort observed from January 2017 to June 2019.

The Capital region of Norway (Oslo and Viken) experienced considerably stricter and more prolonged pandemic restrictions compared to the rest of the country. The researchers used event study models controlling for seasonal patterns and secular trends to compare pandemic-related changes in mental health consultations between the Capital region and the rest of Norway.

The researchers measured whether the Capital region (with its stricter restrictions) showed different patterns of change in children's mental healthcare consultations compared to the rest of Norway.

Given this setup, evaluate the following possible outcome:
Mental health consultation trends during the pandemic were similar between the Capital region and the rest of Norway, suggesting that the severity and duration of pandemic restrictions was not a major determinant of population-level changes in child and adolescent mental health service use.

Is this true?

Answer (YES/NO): YES